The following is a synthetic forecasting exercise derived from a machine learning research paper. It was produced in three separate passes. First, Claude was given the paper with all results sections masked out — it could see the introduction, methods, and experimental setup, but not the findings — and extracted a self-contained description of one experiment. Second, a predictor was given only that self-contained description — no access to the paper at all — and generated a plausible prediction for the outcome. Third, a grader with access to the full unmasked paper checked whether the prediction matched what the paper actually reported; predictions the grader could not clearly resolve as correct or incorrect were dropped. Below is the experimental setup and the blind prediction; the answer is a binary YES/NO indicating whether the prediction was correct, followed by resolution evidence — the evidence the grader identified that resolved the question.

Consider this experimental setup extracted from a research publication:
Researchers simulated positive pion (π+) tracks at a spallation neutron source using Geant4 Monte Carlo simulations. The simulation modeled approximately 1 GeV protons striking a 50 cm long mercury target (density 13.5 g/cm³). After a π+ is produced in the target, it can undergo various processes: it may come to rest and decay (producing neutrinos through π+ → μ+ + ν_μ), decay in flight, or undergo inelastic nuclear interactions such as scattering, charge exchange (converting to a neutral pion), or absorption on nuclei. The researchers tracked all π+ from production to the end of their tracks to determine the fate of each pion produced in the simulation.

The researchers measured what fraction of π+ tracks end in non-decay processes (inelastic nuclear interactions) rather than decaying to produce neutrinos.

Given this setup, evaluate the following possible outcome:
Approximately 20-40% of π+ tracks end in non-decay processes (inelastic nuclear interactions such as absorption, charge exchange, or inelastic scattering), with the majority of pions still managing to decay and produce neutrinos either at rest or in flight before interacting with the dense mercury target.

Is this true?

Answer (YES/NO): YES